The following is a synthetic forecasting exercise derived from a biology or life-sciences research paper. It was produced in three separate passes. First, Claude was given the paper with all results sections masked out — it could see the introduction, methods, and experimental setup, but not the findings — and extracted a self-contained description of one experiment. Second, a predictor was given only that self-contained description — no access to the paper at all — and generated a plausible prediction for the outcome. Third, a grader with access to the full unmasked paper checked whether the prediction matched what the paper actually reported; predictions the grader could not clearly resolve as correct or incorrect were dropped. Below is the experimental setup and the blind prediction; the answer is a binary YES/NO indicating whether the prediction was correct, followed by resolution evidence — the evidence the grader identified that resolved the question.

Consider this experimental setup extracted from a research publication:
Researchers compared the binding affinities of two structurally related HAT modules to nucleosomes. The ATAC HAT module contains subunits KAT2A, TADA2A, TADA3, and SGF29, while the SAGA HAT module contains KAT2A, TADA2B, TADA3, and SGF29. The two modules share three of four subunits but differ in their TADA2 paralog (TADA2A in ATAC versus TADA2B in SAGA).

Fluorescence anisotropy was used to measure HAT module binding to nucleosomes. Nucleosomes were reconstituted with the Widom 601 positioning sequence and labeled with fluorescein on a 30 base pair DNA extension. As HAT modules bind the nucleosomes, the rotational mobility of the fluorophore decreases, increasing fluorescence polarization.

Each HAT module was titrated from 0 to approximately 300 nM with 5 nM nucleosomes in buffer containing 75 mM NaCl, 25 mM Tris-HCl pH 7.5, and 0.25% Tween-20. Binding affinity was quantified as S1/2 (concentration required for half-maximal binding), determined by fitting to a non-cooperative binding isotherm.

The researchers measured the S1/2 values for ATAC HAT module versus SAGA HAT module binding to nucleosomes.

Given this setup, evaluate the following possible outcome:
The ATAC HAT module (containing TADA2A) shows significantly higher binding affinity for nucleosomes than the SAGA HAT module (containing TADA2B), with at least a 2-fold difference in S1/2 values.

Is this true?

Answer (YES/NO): NO